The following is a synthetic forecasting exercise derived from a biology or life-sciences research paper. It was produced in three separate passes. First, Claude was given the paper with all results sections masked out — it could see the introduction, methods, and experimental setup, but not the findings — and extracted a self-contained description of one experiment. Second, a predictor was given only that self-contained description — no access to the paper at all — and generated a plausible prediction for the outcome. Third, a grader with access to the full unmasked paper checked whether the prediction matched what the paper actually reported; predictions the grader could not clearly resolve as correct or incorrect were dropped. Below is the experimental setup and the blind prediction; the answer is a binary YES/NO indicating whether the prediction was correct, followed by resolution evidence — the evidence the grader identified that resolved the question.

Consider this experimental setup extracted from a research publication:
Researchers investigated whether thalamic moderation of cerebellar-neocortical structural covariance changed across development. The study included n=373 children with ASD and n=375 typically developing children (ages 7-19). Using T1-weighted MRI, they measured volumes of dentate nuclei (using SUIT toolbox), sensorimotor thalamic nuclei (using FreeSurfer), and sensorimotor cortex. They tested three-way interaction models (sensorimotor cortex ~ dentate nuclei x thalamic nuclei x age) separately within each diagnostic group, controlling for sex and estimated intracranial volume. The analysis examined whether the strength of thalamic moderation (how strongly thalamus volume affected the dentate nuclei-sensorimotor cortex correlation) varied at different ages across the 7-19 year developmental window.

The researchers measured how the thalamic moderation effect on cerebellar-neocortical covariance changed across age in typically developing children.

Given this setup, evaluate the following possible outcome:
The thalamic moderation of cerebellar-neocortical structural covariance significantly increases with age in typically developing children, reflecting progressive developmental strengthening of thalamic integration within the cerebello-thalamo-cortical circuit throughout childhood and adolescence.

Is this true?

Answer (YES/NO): NO